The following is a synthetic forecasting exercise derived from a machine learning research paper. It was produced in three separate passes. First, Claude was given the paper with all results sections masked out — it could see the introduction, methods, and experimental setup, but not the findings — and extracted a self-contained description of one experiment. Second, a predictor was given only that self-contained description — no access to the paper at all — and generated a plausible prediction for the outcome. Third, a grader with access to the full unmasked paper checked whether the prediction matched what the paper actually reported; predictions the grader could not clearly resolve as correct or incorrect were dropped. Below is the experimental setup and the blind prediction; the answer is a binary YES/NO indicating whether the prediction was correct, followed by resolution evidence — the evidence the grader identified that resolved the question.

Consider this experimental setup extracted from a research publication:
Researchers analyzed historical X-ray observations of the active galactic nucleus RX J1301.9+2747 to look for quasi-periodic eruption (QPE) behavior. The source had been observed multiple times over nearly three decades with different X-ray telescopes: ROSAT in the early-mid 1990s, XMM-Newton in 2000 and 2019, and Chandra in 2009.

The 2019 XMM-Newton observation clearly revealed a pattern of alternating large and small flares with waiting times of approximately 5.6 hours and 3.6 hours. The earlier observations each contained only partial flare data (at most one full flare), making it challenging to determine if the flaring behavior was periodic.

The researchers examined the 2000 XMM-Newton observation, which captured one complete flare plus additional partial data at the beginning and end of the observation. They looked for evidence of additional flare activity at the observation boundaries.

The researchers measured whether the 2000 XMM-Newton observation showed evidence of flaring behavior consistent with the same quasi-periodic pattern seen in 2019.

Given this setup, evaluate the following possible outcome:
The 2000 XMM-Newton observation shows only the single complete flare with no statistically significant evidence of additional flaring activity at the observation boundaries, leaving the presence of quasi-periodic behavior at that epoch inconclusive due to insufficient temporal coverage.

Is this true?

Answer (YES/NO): NO